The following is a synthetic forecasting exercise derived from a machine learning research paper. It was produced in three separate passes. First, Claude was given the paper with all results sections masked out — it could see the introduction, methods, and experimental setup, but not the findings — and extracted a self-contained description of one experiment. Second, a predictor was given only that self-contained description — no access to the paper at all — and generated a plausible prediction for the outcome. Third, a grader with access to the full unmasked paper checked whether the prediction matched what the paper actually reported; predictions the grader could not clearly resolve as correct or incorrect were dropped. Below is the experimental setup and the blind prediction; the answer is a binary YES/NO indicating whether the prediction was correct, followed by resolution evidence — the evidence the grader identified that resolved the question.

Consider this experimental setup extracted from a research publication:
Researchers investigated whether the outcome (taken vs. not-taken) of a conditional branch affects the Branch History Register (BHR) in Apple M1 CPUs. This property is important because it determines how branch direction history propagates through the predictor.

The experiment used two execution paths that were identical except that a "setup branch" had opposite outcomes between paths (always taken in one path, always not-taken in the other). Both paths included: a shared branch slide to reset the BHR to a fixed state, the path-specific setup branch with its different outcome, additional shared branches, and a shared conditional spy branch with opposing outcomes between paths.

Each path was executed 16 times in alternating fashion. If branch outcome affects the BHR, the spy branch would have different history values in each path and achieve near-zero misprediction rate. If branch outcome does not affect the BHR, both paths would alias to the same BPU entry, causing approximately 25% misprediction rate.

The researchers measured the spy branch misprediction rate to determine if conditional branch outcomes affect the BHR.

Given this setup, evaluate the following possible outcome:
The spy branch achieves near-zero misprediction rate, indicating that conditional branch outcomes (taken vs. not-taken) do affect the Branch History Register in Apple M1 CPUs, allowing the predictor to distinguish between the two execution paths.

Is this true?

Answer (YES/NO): YES